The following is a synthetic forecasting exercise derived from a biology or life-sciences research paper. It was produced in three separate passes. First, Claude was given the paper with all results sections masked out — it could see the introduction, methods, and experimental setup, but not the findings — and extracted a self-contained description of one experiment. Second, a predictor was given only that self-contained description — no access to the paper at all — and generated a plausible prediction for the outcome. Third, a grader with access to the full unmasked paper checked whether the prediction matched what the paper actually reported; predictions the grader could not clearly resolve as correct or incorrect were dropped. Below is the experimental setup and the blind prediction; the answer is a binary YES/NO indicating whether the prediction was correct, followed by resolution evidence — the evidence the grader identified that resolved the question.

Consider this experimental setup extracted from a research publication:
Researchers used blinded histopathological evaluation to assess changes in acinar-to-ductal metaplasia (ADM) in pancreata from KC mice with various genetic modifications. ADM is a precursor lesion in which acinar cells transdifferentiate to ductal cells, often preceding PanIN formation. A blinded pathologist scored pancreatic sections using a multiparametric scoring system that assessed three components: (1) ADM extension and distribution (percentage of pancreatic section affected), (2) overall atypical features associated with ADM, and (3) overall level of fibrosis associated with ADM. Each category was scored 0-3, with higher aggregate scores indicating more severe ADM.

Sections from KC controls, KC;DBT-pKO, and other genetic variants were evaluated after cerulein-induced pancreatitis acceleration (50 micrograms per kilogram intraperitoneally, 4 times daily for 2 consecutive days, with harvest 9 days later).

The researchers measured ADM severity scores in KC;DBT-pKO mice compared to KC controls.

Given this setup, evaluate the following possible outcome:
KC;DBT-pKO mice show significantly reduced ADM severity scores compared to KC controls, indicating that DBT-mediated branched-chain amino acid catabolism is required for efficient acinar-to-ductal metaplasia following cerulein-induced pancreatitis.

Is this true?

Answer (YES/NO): NO